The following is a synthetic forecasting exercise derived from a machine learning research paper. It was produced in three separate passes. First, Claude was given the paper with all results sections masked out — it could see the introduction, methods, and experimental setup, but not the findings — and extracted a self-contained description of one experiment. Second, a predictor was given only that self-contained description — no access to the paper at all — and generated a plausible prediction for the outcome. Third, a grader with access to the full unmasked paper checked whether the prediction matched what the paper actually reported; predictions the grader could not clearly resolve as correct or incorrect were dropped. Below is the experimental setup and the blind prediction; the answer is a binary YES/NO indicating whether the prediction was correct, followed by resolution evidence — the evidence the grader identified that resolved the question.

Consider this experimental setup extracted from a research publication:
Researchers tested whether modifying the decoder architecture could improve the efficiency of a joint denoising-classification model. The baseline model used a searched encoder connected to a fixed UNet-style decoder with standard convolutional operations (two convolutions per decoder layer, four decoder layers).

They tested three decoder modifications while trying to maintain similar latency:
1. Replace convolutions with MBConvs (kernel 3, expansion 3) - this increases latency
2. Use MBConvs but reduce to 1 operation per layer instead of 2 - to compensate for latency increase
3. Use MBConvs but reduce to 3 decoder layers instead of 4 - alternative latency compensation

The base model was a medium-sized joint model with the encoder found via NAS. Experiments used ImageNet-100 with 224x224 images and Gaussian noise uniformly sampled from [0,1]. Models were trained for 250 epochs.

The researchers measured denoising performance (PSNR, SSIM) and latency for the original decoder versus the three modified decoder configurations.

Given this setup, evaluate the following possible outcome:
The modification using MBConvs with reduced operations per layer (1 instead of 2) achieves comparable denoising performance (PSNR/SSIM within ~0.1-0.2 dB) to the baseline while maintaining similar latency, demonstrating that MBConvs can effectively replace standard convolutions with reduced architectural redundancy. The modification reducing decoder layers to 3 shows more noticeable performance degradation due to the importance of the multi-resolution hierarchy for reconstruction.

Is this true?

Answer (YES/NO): NO